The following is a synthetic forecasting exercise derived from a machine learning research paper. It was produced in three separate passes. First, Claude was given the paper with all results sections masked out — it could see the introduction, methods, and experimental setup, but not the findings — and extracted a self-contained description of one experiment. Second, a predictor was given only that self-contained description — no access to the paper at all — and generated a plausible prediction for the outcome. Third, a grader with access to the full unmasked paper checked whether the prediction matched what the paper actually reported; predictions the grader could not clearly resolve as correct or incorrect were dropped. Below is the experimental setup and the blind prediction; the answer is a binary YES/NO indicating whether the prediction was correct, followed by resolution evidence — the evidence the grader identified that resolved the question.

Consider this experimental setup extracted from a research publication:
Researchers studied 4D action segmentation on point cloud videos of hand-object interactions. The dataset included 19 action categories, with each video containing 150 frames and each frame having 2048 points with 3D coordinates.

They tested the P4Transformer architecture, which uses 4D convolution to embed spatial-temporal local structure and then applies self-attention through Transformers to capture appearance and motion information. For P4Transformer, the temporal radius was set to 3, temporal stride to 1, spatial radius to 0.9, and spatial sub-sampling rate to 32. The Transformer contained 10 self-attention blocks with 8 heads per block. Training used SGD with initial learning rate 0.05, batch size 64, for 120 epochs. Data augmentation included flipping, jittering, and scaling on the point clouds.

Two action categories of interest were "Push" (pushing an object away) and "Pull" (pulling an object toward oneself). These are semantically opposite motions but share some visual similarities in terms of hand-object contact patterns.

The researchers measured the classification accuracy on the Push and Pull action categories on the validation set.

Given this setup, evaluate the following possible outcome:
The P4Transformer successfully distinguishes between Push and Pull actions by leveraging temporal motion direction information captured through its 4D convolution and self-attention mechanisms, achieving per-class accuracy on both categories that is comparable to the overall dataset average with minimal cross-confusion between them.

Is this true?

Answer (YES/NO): NO